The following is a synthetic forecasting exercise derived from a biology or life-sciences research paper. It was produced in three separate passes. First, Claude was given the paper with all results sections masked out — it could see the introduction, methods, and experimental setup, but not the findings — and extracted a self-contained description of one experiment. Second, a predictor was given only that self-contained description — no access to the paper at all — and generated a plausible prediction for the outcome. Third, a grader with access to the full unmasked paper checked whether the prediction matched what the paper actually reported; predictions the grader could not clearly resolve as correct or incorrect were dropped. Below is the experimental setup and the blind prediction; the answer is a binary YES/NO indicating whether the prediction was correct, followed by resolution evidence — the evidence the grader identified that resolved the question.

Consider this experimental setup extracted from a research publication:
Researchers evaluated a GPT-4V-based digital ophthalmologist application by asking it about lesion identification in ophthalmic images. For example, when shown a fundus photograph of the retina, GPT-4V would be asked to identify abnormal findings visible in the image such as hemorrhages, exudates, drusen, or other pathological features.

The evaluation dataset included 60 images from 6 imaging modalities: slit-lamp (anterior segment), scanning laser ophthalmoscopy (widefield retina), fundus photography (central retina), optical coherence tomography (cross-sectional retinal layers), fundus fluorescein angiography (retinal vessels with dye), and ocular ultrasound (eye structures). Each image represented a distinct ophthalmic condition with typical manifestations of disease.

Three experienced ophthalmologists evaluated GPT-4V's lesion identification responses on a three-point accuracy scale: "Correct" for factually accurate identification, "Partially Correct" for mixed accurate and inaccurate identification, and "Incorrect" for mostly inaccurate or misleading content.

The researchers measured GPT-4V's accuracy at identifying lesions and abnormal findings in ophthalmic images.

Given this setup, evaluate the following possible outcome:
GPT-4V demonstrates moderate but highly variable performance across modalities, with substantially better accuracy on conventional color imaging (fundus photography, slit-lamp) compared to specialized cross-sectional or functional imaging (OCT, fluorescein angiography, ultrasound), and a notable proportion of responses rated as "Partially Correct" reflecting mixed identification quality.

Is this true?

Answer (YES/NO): NO